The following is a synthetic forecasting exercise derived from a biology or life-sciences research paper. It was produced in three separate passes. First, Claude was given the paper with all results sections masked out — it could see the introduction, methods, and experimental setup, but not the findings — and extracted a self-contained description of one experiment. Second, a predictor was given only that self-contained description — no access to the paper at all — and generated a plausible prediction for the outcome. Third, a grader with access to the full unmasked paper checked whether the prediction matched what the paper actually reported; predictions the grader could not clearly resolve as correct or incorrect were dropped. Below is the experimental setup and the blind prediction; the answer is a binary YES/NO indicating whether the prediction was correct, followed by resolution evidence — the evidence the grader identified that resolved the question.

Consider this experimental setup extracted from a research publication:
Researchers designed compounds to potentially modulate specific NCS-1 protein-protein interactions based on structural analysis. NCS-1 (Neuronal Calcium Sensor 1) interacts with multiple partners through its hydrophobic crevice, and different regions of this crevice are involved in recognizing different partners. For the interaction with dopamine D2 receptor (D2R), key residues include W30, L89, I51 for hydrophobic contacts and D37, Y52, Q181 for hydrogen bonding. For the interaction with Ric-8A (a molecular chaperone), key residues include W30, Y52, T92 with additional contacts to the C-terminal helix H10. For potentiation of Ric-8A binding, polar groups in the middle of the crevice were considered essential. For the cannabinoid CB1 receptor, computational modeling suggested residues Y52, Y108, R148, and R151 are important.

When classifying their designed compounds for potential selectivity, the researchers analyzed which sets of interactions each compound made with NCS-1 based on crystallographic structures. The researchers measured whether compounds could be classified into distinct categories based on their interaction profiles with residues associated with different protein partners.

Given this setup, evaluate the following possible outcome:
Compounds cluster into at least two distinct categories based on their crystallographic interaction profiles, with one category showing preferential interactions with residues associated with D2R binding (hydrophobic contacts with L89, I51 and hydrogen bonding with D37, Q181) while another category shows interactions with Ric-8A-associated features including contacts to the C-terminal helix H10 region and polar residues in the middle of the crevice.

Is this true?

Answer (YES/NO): NO